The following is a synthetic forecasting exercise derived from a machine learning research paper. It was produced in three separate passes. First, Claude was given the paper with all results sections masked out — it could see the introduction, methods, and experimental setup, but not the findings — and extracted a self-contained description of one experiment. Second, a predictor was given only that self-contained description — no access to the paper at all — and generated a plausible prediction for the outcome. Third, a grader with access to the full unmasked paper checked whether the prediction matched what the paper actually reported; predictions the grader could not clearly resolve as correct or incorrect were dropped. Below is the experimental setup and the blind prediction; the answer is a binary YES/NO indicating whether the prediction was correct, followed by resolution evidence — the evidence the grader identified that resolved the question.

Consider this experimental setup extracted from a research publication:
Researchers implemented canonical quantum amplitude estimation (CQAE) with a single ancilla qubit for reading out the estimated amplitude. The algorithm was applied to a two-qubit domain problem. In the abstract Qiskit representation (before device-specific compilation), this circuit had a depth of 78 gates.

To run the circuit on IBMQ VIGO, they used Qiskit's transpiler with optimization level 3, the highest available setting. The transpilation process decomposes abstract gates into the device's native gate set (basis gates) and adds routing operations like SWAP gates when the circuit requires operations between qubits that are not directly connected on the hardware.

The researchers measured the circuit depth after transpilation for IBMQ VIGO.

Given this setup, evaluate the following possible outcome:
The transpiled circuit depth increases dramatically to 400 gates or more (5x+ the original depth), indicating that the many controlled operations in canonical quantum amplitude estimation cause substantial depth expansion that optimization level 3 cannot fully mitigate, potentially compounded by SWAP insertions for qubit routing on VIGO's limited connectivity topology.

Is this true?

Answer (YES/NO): NO